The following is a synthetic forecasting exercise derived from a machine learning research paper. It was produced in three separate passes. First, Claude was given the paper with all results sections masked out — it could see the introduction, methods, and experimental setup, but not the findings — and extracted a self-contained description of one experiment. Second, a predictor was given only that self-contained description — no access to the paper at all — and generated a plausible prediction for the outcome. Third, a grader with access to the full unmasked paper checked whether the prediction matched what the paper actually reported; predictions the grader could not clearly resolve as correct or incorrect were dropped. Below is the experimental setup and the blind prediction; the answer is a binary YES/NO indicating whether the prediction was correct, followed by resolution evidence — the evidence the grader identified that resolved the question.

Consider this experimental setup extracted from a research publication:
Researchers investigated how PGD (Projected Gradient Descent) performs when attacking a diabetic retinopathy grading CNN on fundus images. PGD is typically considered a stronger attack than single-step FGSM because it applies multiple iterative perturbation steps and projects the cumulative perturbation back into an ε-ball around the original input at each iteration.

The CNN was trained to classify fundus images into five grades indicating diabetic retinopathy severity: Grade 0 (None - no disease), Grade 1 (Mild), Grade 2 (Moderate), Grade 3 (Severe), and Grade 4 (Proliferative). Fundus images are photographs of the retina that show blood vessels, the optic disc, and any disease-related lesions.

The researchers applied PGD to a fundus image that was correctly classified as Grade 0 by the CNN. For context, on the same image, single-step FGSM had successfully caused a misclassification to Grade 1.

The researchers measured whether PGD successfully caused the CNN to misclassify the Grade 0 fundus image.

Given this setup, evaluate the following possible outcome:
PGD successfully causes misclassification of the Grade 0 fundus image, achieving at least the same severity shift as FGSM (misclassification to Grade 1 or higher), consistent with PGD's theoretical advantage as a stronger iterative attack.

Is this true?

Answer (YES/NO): NO